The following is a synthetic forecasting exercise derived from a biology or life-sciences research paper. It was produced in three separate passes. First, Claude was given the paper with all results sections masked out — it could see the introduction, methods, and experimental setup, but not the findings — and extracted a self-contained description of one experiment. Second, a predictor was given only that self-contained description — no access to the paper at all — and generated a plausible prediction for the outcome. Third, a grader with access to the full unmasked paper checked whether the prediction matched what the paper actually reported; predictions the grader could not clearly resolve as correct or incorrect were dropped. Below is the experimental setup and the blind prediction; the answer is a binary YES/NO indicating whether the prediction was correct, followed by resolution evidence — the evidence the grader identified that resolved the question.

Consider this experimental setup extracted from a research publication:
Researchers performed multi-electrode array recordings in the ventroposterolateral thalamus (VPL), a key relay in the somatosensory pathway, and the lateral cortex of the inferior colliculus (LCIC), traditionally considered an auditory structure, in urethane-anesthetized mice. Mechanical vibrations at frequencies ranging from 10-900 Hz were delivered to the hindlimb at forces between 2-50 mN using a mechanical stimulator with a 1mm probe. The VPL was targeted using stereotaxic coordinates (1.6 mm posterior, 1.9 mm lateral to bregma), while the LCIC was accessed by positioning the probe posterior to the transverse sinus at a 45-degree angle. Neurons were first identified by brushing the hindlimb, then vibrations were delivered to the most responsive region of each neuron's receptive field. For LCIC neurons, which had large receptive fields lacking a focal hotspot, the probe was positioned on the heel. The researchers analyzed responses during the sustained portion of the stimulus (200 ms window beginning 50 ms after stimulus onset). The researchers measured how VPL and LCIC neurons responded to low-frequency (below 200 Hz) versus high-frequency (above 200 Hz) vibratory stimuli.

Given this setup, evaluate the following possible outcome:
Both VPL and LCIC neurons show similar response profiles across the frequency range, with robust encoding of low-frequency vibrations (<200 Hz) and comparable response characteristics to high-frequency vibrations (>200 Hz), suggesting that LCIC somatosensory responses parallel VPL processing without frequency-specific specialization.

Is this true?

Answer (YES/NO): NO